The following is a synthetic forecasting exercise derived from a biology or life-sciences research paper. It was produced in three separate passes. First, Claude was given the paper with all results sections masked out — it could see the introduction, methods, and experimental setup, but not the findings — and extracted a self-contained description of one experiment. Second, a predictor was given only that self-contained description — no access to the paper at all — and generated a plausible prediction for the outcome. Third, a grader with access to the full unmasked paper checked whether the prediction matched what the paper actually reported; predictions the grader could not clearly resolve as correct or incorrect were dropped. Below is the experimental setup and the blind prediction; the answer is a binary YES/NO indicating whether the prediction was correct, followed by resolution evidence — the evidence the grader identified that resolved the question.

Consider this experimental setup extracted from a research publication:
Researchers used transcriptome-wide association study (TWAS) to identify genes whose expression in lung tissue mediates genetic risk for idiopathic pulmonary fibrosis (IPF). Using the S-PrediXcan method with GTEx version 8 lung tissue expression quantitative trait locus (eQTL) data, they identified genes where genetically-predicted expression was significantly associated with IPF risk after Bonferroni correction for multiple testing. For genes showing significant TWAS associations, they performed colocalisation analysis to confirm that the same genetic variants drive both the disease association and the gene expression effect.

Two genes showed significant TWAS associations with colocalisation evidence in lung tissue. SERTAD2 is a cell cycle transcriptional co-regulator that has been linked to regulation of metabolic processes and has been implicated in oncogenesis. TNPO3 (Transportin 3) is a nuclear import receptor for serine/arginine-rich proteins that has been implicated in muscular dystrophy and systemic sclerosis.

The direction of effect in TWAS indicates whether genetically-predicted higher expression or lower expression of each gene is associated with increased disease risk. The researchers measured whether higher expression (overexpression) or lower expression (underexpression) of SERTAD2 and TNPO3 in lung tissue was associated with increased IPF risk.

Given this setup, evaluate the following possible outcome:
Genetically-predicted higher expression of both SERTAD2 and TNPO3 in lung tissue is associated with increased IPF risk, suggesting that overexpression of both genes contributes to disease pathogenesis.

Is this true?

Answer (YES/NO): YES